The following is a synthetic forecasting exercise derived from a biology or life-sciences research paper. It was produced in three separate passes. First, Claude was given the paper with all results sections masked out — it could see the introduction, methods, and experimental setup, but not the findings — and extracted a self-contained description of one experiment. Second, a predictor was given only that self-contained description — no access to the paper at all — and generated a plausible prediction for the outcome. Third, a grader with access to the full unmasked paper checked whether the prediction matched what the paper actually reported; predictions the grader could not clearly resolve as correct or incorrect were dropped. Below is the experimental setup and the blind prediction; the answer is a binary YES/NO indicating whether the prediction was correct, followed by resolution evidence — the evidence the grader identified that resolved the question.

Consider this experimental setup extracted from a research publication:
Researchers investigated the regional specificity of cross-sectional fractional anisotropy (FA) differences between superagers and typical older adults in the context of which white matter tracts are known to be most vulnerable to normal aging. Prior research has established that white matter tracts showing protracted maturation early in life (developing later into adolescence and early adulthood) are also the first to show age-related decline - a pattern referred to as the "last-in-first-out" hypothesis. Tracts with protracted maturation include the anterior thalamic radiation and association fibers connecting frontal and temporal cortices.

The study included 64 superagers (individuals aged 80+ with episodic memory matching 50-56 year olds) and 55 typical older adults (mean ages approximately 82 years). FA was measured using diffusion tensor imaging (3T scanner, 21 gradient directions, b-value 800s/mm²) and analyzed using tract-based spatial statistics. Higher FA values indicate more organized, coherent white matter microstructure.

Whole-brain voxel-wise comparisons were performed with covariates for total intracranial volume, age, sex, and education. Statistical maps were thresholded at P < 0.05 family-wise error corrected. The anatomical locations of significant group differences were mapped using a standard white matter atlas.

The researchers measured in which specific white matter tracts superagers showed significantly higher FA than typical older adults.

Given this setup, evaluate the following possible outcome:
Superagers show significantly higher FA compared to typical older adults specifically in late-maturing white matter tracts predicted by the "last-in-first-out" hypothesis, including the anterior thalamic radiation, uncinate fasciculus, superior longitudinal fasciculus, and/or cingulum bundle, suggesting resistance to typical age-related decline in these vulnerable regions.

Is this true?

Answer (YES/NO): NO